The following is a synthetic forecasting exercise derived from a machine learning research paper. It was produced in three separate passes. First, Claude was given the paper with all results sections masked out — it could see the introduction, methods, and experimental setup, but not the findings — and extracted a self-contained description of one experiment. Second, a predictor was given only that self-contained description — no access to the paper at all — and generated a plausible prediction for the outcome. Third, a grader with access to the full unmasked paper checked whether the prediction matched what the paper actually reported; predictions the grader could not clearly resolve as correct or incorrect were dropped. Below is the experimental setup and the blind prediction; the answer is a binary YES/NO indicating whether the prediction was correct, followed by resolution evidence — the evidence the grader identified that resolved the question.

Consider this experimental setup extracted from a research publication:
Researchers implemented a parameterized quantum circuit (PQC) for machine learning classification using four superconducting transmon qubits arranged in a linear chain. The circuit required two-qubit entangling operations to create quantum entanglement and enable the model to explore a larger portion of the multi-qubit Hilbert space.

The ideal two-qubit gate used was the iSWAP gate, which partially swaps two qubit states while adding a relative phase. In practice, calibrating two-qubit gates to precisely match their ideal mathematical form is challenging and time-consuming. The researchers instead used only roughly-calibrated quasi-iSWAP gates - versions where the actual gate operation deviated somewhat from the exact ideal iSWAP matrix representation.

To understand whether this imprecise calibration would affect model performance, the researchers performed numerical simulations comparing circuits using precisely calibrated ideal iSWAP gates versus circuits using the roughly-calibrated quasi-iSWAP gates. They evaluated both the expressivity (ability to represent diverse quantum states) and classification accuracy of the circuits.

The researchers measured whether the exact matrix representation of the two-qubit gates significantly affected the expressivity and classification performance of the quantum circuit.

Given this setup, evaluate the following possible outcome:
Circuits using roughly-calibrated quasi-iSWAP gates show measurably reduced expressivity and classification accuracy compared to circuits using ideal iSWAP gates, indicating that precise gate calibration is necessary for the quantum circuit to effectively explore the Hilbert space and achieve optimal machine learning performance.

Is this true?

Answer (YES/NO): NO